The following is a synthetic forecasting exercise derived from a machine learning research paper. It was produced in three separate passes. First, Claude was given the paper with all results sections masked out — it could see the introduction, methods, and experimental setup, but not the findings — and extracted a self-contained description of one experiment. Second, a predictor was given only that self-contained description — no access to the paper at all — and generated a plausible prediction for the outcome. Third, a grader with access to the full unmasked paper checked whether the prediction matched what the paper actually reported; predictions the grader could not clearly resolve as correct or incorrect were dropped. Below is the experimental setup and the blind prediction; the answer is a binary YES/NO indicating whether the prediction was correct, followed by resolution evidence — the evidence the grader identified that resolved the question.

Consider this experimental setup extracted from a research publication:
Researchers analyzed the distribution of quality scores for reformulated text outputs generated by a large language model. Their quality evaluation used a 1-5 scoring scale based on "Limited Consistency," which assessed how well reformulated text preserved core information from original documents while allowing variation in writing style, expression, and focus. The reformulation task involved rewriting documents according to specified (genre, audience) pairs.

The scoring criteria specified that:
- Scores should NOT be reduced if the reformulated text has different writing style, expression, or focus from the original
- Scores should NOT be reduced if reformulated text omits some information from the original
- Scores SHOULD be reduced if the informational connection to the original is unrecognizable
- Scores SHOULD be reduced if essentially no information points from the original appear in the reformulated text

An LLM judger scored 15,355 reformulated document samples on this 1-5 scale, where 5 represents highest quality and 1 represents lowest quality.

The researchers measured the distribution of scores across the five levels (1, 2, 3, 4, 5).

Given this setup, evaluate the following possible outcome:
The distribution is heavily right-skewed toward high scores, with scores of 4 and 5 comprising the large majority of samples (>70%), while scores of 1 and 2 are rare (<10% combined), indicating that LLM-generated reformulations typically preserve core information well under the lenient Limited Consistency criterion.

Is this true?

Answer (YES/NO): YES